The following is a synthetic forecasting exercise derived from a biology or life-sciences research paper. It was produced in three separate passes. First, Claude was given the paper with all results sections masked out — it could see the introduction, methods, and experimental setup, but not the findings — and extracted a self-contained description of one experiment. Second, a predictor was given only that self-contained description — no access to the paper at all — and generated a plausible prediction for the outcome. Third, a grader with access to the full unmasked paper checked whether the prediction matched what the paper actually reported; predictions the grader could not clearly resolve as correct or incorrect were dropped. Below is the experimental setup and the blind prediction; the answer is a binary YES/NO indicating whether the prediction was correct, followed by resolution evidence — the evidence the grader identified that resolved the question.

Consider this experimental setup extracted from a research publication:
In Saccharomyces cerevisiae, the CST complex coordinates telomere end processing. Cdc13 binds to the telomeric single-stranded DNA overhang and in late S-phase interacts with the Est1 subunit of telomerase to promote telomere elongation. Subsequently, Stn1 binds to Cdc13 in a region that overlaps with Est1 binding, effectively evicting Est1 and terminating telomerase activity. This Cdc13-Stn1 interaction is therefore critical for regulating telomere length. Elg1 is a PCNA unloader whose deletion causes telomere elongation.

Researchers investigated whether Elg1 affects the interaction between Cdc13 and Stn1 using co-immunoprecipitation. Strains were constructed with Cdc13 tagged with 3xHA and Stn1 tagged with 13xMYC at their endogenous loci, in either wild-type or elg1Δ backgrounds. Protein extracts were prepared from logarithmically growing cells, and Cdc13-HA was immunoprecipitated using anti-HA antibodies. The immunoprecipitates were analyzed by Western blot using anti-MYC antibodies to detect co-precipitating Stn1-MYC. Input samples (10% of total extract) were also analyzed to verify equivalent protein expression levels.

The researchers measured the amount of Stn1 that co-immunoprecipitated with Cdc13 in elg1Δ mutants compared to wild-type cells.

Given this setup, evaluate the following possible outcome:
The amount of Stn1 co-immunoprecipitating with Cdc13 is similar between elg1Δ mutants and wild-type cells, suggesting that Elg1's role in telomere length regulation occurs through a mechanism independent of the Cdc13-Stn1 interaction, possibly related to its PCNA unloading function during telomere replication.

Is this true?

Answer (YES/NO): NO